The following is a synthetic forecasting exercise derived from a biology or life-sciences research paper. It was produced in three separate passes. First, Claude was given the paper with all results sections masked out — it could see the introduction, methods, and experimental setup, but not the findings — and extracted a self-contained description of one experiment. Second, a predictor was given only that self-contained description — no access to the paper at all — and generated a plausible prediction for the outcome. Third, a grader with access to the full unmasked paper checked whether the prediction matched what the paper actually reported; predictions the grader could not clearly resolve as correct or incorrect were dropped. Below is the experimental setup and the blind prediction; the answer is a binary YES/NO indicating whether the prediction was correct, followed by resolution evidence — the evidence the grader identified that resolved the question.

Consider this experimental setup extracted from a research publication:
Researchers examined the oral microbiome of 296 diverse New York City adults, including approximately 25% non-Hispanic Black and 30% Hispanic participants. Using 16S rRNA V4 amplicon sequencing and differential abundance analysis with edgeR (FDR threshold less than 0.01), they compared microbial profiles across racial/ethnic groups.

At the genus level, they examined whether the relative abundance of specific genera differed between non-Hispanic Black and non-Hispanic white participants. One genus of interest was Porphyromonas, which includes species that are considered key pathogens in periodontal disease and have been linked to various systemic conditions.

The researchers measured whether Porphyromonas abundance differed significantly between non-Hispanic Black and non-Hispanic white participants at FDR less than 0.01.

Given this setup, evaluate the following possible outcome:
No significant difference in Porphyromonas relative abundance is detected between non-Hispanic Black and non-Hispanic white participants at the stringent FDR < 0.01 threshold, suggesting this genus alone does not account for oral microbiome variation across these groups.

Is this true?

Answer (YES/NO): NO